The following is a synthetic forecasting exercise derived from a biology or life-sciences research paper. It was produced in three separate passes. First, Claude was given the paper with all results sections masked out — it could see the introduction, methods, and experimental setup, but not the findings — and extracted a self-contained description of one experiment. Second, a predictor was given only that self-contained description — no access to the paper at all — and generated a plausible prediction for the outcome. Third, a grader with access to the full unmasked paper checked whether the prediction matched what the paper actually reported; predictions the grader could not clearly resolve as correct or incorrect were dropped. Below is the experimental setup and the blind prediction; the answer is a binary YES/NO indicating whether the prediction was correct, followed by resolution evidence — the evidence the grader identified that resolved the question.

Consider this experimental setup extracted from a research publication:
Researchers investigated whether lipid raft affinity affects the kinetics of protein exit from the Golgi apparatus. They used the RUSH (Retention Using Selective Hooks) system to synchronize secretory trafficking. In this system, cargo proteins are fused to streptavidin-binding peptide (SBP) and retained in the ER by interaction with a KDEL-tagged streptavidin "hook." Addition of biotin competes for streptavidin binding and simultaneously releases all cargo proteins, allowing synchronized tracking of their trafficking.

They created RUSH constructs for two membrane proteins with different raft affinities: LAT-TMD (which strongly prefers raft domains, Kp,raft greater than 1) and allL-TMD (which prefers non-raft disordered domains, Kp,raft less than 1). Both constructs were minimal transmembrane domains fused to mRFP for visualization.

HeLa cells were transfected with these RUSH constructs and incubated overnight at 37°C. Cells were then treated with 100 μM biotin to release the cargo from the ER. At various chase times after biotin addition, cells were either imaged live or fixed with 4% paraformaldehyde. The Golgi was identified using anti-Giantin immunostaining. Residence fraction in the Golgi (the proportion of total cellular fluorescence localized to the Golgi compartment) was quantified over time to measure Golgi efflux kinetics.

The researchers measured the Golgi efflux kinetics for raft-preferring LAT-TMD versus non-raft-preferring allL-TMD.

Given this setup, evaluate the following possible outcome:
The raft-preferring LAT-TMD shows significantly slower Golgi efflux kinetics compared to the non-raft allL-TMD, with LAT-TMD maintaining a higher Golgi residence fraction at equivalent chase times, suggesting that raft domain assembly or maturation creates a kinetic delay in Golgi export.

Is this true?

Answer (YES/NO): NO